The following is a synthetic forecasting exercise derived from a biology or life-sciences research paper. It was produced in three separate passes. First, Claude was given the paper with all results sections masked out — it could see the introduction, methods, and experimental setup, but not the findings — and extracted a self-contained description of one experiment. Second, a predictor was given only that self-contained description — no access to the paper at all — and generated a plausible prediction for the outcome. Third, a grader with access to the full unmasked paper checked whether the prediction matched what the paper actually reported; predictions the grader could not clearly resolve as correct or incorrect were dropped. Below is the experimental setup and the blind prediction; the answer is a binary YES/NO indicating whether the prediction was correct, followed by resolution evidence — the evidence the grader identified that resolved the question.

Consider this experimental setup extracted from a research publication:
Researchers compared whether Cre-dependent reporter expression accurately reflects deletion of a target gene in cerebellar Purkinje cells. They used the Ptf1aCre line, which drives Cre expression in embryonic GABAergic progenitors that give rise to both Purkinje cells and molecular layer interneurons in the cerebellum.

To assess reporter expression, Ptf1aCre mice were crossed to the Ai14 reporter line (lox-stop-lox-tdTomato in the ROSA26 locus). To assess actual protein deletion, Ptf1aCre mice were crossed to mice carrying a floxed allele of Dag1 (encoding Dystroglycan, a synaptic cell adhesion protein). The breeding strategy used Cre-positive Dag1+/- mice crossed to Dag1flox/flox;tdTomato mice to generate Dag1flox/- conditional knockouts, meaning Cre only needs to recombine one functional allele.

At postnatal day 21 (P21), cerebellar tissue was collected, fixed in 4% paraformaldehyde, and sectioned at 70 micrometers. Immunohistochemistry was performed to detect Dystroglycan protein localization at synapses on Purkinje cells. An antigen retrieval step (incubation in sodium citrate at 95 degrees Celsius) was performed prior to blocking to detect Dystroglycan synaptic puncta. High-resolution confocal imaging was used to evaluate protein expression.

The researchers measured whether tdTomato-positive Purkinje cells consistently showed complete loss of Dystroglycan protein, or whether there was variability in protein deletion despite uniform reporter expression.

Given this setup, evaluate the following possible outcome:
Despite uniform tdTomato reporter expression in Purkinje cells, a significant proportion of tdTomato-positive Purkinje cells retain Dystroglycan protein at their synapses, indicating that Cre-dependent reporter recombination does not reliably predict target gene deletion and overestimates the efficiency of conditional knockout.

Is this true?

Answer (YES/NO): YES